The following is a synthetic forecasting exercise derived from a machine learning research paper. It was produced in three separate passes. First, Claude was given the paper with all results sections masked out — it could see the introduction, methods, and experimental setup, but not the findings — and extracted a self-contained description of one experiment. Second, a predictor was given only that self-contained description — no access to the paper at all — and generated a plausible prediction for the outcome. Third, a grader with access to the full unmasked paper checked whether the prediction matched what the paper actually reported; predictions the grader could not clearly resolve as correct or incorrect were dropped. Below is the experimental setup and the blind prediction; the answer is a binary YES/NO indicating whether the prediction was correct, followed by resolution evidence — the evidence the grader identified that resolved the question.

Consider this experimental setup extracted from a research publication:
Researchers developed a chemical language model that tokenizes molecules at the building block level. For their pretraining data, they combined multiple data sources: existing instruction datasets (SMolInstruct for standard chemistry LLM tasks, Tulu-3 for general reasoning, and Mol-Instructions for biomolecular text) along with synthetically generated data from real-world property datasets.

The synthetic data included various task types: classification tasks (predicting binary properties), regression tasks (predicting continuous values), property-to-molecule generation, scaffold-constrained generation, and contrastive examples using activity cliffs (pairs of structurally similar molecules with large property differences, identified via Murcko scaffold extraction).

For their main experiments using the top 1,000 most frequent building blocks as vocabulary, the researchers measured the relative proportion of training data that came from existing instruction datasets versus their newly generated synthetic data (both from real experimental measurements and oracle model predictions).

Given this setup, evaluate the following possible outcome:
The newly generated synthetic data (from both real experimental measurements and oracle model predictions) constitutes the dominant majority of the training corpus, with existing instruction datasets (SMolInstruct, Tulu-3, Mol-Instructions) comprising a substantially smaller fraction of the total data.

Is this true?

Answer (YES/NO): YES